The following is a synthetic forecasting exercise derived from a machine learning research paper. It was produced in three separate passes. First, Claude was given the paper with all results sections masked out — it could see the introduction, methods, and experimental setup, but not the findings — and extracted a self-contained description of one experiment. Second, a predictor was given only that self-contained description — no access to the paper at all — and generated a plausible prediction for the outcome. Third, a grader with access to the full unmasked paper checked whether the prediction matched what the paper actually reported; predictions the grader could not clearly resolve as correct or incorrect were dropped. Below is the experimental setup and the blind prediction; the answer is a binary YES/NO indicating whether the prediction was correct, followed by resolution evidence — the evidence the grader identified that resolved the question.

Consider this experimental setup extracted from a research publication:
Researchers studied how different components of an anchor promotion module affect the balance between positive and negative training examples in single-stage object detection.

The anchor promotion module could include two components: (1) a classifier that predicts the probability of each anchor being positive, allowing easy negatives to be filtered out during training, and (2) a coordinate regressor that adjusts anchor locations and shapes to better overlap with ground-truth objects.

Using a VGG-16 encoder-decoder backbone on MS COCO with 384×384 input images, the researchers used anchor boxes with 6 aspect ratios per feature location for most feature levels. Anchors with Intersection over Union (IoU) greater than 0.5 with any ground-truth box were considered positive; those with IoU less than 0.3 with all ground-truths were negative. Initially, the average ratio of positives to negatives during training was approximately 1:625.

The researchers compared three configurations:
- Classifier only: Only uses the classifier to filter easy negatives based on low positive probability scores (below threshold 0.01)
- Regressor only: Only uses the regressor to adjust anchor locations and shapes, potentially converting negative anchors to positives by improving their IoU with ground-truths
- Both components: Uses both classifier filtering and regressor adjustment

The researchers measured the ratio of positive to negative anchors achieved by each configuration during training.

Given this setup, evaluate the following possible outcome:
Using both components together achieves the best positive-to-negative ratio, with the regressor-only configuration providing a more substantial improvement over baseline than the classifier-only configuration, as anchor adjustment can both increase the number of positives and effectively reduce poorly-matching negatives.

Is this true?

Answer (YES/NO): NO